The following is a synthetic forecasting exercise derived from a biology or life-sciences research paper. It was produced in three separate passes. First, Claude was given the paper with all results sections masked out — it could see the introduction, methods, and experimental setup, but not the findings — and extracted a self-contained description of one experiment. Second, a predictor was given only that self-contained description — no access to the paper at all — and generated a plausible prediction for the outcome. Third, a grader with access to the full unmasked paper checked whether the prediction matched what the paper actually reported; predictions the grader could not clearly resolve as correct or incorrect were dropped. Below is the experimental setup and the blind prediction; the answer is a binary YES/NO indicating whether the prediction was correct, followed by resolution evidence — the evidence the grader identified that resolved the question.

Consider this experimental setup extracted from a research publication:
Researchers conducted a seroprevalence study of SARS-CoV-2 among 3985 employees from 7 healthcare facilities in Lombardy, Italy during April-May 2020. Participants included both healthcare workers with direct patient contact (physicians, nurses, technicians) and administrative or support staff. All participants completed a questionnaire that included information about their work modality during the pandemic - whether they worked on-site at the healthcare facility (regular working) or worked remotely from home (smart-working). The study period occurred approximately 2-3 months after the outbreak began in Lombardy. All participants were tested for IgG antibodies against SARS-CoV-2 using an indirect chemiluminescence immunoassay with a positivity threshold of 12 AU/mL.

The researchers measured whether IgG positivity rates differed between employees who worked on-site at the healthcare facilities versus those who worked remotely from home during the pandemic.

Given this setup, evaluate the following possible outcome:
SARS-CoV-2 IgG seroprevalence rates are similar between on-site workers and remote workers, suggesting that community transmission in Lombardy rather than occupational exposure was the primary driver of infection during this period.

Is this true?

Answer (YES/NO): YES